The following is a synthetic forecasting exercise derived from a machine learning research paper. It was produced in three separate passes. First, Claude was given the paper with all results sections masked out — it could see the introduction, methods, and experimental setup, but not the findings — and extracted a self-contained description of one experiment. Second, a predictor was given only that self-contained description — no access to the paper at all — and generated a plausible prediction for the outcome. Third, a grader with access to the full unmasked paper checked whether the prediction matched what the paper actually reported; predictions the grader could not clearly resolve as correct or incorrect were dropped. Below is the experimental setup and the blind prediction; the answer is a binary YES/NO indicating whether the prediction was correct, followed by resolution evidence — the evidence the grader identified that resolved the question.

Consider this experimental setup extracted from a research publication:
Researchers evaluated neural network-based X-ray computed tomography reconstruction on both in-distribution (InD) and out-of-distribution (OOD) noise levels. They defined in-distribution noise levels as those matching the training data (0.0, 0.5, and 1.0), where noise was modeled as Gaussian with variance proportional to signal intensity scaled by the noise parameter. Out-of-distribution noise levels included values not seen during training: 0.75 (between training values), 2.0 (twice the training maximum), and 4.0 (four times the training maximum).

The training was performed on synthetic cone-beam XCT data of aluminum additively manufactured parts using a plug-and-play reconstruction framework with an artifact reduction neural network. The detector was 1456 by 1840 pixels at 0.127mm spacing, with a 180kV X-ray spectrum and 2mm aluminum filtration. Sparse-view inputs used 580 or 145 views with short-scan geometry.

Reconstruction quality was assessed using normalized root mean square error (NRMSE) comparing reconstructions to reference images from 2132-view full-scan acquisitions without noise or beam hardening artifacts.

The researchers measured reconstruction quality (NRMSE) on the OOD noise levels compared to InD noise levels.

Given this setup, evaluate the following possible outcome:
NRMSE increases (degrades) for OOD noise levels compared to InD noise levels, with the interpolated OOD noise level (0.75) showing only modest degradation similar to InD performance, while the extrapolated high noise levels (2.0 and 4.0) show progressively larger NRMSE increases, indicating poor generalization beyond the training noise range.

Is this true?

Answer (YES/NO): NO